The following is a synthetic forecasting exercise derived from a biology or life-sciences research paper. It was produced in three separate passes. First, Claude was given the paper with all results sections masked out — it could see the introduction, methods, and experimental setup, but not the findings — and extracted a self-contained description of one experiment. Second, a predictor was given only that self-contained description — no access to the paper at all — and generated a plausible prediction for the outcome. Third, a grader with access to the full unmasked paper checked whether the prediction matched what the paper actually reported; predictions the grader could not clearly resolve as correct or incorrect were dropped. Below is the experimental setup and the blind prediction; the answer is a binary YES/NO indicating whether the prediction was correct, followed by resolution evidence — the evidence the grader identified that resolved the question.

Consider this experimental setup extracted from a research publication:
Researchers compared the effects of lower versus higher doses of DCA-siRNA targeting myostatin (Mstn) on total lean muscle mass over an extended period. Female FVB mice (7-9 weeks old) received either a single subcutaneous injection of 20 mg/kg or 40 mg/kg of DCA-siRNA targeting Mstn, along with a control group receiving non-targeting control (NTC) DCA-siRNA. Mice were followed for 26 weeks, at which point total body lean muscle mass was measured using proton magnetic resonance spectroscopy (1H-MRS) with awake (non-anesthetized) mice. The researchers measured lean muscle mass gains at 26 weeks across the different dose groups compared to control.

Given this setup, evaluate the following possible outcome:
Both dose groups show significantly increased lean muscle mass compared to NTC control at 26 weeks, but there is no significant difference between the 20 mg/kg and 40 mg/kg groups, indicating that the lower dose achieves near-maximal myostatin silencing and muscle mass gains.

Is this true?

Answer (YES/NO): NO